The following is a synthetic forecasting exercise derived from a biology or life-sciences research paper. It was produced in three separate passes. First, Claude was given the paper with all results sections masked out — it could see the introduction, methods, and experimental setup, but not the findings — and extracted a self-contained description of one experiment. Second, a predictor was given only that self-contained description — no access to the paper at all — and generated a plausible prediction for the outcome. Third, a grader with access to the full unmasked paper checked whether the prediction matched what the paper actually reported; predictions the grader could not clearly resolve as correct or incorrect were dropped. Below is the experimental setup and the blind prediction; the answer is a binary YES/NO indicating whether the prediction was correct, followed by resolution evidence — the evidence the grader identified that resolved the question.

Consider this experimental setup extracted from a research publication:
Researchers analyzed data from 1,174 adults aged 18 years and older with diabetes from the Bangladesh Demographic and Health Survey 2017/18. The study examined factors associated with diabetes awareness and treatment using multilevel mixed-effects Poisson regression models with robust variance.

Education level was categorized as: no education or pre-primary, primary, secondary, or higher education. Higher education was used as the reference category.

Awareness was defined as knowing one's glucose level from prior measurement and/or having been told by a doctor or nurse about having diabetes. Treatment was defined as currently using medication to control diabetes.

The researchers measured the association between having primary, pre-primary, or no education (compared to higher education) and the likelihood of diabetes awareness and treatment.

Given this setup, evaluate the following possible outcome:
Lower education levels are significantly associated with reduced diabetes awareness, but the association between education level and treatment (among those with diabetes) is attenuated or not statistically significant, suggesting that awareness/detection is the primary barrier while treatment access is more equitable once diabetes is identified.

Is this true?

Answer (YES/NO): NO